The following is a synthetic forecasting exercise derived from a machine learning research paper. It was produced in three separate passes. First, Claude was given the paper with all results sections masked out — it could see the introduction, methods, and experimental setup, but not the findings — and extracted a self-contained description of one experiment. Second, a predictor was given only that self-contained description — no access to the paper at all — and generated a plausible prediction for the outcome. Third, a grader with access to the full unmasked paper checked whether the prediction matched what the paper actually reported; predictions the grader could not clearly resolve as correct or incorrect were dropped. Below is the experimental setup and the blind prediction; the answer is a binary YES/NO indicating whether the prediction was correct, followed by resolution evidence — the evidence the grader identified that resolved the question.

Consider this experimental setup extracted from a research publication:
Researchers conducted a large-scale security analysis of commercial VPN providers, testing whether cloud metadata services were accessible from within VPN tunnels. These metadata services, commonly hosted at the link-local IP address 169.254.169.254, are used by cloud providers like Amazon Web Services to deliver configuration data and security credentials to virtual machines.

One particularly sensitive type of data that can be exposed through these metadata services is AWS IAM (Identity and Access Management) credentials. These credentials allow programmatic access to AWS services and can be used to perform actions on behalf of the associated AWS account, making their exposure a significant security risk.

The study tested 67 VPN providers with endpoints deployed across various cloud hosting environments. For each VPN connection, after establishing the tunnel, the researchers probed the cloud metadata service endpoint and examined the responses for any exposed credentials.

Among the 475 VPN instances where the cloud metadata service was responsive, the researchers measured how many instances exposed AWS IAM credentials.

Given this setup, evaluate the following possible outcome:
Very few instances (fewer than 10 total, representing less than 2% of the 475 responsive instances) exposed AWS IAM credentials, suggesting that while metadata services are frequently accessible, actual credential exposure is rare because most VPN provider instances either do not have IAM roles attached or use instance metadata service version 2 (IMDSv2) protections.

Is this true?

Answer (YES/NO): NO